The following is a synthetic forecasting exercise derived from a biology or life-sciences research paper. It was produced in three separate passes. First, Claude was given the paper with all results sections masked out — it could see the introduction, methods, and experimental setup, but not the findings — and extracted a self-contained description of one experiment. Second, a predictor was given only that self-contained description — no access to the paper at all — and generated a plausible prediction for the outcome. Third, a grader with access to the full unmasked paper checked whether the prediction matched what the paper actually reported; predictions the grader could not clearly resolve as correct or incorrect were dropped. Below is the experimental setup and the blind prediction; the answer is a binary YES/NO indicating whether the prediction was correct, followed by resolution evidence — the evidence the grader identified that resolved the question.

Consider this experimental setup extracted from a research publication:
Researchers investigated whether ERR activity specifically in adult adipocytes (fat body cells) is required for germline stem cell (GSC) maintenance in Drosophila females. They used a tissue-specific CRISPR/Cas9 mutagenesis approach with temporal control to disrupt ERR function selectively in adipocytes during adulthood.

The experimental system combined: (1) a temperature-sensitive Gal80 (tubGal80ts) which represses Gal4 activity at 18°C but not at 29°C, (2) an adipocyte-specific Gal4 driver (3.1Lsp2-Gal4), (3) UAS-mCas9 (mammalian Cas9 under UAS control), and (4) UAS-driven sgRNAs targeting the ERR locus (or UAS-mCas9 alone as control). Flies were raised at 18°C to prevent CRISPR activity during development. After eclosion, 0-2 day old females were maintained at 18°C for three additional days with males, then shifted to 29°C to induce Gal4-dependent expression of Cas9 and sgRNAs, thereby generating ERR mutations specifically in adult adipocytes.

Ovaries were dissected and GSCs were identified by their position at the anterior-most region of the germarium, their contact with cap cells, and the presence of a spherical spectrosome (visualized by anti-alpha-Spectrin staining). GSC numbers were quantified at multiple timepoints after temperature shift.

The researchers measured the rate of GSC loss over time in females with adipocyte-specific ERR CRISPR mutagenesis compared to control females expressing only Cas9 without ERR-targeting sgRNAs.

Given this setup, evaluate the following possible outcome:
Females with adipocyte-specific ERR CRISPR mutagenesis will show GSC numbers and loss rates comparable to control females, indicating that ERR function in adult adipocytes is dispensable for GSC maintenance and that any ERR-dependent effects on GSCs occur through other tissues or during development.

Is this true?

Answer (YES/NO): YES